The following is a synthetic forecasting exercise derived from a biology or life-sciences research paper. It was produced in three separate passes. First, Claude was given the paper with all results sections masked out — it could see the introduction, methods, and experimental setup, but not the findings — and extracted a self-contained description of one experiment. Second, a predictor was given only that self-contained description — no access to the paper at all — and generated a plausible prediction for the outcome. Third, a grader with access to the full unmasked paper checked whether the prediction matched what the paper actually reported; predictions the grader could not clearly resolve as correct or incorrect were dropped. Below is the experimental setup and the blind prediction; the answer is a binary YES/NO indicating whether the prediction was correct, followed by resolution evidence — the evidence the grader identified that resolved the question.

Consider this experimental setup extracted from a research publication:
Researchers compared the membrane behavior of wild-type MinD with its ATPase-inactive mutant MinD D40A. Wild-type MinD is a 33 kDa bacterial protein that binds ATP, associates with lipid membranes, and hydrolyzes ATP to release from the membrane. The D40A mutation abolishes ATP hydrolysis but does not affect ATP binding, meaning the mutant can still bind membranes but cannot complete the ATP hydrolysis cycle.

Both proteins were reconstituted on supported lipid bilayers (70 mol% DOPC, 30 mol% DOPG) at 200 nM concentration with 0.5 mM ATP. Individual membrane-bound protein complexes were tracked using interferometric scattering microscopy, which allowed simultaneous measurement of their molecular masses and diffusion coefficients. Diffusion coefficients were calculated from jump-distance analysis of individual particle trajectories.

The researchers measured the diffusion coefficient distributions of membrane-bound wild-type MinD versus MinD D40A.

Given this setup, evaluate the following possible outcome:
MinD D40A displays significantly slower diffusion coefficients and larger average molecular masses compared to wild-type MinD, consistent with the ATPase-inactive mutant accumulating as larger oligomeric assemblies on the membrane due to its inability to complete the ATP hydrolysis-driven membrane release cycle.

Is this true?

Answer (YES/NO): NO